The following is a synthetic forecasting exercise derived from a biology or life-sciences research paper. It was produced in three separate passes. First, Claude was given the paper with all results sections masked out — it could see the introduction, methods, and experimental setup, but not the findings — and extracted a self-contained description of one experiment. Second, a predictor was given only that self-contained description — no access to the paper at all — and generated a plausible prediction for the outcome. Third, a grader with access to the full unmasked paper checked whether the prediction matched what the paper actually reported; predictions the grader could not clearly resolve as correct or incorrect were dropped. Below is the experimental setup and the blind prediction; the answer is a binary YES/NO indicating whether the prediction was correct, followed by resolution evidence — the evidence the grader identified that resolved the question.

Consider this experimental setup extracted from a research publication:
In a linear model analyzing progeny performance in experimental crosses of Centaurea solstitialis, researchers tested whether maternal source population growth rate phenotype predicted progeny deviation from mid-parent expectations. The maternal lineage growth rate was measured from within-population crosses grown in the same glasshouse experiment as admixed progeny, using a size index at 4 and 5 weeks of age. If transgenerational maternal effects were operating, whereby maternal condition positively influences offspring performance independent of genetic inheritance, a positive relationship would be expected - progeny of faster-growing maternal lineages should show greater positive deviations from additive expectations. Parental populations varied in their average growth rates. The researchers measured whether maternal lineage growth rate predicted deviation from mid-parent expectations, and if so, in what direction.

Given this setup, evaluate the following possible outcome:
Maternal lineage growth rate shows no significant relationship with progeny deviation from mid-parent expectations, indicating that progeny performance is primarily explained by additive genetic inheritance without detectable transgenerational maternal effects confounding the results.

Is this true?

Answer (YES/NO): NO